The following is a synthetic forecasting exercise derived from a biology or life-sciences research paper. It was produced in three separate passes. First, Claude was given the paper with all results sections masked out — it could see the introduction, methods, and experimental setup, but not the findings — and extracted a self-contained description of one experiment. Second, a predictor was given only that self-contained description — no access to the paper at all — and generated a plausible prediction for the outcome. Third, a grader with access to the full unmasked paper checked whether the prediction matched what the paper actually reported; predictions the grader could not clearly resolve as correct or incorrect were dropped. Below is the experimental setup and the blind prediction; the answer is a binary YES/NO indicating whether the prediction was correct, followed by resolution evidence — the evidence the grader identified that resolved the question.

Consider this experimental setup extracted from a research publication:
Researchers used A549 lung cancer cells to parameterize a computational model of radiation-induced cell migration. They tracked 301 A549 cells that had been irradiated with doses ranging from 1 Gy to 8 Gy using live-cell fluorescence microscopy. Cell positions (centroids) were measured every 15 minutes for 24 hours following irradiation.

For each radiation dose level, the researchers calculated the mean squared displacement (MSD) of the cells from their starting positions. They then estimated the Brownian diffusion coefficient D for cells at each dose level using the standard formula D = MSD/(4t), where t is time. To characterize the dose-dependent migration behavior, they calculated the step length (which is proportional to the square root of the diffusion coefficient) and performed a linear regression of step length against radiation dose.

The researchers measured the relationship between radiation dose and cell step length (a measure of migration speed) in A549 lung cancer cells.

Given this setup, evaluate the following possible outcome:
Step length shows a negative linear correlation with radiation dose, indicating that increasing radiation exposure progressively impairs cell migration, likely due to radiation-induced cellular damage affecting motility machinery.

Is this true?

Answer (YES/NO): NO